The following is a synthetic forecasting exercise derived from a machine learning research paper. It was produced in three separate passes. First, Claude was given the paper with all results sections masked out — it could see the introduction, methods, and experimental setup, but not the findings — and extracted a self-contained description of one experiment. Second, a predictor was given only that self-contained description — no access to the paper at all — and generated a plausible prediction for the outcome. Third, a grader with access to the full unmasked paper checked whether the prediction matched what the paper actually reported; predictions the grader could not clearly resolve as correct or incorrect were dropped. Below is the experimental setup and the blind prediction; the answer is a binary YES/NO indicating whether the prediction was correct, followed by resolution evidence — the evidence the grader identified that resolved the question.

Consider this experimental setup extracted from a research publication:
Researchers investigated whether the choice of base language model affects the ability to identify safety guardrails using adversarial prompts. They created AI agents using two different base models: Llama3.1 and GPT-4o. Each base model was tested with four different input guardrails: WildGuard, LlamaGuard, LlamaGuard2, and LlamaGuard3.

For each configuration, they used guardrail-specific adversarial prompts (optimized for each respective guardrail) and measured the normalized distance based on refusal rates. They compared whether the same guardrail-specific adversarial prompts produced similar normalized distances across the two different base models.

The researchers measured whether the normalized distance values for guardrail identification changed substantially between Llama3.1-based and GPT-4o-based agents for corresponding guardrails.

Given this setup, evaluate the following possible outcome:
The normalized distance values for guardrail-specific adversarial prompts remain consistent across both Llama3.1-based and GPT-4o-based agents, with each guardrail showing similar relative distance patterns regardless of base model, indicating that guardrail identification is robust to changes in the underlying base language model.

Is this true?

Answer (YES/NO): YES